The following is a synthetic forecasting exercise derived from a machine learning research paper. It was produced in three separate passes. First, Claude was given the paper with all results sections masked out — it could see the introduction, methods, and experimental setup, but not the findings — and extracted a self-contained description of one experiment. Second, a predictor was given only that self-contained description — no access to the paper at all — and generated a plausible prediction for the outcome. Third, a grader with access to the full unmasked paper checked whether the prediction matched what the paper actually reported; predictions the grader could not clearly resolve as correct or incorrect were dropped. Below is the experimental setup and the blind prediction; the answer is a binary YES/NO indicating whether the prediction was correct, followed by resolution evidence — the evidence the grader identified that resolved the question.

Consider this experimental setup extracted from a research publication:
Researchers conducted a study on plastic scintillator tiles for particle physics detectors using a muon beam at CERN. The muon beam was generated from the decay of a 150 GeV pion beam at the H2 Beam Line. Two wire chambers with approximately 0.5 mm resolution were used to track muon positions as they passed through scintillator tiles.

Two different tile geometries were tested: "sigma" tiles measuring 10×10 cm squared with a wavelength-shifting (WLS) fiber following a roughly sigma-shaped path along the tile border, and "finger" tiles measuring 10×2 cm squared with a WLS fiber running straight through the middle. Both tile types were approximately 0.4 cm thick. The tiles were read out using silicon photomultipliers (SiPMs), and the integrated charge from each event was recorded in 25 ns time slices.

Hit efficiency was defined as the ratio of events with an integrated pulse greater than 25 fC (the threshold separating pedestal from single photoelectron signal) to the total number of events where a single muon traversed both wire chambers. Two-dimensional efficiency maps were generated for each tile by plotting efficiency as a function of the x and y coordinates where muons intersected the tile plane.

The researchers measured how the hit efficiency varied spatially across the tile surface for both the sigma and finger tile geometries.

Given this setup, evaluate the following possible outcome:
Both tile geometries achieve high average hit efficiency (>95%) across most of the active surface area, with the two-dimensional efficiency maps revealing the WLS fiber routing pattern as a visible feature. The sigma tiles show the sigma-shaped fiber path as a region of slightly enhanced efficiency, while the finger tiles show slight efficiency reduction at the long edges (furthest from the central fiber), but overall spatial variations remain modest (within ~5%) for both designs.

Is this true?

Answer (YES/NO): NO